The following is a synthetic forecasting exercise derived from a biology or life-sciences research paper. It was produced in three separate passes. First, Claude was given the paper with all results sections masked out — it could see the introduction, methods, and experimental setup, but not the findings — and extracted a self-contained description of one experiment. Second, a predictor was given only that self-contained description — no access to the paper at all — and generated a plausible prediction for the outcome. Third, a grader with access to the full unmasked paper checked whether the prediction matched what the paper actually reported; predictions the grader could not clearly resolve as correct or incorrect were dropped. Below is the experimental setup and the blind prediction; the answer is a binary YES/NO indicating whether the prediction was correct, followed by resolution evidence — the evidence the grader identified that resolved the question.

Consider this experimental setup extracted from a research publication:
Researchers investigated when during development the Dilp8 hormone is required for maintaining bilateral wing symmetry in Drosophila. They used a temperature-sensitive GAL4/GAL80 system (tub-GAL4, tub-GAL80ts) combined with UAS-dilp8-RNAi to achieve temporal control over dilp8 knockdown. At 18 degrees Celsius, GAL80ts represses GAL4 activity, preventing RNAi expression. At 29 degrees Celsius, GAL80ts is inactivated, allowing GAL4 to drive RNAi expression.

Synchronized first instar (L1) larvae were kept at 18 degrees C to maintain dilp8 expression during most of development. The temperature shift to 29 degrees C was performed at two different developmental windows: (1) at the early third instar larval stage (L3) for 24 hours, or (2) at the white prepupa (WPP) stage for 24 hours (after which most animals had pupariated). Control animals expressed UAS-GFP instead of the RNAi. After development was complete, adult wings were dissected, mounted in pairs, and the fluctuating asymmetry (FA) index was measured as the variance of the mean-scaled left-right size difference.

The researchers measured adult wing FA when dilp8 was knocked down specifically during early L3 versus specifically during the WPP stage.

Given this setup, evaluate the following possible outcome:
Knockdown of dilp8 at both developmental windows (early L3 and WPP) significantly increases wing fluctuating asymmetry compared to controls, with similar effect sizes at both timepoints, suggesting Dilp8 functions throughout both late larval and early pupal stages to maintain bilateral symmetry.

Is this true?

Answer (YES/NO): NO